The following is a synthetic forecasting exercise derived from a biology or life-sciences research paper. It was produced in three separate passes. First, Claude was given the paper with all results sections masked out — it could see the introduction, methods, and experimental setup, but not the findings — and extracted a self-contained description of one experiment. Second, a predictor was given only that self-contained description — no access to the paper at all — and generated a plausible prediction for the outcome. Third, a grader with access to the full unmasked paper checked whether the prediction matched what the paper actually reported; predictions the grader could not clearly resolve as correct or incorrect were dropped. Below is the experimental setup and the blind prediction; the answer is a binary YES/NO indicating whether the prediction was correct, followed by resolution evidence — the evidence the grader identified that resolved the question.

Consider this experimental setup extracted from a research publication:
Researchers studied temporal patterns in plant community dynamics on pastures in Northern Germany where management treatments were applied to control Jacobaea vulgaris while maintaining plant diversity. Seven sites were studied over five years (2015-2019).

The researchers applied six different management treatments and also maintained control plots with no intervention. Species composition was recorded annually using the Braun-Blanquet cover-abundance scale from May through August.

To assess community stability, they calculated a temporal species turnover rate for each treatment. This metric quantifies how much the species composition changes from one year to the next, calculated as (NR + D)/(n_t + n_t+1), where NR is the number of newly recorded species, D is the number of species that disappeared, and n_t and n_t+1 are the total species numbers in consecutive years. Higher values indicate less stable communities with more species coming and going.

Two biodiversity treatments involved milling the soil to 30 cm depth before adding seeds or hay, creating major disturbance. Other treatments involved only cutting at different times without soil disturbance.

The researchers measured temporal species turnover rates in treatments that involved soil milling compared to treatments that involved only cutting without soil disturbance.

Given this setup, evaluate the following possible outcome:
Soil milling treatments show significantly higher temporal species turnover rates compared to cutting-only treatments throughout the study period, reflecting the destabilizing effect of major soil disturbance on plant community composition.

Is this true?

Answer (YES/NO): YES